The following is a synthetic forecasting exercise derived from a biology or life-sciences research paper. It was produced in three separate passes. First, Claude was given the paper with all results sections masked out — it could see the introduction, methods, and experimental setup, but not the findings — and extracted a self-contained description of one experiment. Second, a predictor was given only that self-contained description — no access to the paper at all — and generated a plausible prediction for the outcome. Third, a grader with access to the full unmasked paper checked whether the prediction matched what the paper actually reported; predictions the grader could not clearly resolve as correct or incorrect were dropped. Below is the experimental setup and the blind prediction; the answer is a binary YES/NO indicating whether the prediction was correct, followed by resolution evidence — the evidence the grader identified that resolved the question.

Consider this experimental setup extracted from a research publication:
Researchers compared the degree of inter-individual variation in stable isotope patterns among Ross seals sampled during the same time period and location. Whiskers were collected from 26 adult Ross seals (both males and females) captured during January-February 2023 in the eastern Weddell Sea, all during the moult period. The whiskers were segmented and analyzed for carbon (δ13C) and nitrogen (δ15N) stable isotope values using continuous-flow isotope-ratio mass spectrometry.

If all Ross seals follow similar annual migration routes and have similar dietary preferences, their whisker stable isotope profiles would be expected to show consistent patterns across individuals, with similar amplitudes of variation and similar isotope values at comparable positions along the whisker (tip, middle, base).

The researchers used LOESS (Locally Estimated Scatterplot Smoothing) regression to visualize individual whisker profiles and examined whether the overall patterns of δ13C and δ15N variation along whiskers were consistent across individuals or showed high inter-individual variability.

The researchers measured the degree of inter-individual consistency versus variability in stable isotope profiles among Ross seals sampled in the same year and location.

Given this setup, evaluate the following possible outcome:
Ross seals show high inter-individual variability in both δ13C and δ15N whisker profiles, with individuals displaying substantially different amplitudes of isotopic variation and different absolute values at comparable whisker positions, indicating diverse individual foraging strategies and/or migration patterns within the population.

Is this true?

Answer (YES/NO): YES